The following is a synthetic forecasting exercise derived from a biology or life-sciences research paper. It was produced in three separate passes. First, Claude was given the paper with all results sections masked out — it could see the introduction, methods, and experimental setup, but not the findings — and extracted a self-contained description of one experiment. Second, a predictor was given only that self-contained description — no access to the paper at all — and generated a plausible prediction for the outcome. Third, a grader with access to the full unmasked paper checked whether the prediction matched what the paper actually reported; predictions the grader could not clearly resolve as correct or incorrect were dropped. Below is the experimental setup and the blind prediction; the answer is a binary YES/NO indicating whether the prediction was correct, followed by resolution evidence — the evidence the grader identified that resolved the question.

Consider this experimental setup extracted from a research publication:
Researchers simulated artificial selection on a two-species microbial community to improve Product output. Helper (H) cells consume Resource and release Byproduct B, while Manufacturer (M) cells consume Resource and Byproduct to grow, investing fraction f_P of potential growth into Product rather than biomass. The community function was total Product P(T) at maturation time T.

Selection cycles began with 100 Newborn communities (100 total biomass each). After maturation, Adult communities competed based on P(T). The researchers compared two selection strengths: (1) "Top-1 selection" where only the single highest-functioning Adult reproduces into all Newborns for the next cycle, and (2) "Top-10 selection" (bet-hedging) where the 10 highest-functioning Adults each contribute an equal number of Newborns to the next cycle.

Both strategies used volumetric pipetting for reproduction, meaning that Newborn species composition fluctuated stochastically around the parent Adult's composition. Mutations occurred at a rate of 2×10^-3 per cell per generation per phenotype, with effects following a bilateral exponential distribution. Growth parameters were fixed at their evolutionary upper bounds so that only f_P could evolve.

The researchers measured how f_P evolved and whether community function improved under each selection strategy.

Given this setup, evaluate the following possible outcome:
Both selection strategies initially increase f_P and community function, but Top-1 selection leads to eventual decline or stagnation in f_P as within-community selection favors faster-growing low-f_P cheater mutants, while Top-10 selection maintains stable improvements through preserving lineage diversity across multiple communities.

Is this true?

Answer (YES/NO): NO